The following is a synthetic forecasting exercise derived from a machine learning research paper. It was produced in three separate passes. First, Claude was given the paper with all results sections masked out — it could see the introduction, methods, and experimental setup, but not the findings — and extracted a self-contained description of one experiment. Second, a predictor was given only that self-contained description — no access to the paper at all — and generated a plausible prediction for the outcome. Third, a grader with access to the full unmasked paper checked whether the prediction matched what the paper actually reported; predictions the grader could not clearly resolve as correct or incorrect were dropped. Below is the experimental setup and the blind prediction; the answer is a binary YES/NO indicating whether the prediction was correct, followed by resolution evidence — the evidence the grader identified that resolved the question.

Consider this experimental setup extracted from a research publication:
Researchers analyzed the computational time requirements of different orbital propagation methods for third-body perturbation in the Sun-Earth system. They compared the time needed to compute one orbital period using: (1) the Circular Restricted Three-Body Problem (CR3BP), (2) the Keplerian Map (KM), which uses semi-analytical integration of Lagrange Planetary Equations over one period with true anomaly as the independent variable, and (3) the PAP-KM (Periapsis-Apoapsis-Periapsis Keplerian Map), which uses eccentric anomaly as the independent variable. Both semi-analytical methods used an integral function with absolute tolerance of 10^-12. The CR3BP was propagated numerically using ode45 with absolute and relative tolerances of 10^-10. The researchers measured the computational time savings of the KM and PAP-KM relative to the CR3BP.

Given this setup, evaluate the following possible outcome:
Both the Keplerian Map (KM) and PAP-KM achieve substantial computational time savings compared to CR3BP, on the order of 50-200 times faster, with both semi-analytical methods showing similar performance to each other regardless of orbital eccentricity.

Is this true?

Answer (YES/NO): NO